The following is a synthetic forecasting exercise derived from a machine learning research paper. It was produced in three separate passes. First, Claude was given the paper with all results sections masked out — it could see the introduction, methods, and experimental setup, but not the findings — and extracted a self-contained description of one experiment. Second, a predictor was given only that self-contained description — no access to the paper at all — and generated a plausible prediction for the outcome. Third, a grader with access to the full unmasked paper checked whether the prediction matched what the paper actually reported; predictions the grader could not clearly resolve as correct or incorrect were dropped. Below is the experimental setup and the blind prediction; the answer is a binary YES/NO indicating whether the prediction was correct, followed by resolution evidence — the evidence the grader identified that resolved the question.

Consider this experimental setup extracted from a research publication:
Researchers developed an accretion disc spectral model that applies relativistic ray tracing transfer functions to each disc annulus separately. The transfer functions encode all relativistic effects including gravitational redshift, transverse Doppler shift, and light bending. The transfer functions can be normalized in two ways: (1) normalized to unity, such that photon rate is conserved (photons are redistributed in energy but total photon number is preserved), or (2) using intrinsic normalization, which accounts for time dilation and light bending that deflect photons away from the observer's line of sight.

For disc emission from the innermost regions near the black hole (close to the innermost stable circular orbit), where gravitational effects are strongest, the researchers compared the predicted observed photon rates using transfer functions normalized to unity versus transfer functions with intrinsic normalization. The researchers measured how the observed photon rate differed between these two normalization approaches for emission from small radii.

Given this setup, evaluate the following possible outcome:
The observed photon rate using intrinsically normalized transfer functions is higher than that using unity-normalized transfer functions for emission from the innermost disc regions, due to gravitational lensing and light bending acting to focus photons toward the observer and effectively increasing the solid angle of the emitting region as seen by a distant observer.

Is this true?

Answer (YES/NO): NO